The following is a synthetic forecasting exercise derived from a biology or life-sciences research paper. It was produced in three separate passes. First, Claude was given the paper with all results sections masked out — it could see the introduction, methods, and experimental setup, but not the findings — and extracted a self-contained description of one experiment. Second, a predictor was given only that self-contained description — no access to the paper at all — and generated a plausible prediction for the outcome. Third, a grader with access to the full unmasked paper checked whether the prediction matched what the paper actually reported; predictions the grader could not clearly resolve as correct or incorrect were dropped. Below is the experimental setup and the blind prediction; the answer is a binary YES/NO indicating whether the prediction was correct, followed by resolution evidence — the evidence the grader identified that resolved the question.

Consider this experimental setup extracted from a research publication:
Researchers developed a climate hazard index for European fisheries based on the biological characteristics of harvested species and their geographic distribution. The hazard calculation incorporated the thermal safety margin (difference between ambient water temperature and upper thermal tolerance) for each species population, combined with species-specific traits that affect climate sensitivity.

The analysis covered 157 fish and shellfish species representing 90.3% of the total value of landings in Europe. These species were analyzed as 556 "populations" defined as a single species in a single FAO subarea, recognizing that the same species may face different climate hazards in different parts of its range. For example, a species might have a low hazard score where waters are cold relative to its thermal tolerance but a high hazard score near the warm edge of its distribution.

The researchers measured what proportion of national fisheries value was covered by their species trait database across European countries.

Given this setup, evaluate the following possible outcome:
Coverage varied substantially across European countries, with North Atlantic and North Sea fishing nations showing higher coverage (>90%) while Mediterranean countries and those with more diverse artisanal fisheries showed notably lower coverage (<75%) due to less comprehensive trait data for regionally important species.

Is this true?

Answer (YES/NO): NO